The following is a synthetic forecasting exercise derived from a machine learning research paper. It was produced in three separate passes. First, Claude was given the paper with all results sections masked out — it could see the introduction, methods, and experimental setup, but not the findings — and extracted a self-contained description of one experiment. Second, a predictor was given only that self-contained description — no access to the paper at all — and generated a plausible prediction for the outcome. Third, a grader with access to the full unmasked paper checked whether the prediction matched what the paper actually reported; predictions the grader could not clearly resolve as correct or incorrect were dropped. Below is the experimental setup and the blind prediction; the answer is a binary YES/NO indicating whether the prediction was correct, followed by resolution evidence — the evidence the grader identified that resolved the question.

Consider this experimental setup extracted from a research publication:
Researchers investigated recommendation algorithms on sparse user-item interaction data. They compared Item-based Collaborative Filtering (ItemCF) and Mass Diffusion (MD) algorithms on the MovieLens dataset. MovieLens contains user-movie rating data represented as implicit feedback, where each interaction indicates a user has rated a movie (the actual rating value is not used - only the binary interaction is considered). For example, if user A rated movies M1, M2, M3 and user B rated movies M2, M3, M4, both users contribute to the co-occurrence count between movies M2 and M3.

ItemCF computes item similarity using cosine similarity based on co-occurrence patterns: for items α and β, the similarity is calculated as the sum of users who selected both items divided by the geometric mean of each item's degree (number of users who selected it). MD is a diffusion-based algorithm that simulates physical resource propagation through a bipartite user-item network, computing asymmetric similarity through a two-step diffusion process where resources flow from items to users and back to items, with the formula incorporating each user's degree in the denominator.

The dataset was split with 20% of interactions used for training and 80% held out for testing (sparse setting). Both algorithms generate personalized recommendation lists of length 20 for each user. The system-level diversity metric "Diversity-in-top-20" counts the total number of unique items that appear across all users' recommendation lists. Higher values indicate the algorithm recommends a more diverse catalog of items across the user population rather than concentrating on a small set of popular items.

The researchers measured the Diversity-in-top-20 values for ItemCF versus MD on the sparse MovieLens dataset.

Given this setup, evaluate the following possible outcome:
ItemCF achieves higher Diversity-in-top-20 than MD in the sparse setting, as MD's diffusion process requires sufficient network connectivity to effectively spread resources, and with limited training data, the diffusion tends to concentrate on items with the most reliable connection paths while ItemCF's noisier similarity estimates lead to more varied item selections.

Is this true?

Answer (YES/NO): YES